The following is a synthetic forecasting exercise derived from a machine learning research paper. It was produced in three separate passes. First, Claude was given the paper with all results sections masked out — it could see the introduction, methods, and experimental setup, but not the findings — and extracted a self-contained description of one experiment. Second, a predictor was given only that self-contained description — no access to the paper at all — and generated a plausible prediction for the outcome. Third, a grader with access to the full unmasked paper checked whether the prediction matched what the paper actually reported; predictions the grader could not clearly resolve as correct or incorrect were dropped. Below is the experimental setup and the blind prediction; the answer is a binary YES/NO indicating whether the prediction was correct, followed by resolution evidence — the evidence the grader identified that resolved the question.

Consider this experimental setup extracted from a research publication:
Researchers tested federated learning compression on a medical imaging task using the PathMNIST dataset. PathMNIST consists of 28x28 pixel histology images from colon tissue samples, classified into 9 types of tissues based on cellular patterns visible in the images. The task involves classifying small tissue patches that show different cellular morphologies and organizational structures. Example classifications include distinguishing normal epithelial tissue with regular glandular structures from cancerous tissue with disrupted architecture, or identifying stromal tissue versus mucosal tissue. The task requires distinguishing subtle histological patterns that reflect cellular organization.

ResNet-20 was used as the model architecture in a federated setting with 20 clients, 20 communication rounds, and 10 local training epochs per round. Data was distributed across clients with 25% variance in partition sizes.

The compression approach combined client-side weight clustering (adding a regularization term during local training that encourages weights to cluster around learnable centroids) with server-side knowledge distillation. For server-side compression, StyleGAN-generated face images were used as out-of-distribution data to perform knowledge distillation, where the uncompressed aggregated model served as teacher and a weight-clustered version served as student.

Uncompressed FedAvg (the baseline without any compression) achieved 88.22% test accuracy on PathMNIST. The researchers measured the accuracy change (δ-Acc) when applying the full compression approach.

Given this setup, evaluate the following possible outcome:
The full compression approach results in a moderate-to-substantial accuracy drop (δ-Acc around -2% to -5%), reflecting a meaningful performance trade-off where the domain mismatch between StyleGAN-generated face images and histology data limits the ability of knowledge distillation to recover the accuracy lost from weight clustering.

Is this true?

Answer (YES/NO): NO